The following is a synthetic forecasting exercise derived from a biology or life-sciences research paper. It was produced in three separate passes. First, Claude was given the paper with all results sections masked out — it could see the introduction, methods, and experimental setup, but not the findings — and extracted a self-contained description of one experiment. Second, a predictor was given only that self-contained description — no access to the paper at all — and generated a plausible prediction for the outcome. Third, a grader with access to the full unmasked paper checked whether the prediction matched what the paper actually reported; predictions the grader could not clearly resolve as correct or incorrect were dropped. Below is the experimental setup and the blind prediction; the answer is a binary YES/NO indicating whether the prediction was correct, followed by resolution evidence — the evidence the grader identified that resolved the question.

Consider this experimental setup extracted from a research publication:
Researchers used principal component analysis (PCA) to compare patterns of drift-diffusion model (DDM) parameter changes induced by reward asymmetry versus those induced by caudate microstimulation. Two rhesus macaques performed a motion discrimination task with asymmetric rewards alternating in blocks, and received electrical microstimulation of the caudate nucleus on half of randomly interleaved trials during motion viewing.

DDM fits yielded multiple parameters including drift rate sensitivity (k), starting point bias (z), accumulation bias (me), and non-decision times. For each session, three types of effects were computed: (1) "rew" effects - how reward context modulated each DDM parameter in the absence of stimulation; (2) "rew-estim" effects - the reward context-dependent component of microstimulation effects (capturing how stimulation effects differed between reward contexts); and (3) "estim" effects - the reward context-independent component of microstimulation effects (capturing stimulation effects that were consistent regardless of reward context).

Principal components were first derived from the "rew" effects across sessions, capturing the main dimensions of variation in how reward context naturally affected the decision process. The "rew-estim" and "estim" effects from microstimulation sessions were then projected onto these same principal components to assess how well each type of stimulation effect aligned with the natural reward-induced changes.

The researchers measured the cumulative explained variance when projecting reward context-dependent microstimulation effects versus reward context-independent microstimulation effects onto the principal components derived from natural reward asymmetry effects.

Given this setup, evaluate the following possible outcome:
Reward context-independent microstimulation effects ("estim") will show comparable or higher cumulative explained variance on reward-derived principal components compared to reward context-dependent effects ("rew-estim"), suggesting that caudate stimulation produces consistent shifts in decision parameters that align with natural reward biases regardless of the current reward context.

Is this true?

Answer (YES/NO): NO